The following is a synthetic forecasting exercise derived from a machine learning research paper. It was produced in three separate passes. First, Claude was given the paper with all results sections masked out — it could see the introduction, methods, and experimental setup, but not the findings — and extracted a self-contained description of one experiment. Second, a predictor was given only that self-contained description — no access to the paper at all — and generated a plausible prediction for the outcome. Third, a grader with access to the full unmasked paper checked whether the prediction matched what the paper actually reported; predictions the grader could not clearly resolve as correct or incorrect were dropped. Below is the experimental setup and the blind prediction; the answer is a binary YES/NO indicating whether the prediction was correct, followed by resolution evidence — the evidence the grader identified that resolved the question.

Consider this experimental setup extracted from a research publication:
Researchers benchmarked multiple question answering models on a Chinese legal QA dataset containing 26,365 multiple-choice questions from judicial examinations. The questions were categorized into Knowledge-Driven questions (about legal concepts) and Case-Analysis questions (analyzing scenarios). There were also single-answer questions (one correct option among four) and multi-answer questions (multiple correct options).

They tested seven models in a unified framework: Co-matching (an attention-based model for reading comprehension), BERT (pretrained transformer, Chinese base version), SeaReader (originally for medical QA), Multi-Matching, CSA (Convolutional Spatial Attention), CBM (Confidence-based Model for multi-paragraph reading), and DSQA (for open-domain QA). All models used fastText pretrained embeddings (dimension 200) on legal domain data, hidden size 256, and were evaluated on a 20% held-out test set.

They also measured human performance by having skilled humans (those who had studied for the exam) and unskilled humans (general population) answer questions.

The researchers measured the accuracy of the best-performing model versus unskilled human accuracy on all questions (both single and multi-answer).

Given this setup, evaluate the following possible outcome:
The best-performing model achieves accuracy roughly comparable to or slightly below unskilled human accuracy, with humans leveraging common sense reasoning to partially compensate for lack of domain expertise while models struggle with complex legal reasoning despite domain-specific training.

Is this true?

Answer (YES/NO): NO